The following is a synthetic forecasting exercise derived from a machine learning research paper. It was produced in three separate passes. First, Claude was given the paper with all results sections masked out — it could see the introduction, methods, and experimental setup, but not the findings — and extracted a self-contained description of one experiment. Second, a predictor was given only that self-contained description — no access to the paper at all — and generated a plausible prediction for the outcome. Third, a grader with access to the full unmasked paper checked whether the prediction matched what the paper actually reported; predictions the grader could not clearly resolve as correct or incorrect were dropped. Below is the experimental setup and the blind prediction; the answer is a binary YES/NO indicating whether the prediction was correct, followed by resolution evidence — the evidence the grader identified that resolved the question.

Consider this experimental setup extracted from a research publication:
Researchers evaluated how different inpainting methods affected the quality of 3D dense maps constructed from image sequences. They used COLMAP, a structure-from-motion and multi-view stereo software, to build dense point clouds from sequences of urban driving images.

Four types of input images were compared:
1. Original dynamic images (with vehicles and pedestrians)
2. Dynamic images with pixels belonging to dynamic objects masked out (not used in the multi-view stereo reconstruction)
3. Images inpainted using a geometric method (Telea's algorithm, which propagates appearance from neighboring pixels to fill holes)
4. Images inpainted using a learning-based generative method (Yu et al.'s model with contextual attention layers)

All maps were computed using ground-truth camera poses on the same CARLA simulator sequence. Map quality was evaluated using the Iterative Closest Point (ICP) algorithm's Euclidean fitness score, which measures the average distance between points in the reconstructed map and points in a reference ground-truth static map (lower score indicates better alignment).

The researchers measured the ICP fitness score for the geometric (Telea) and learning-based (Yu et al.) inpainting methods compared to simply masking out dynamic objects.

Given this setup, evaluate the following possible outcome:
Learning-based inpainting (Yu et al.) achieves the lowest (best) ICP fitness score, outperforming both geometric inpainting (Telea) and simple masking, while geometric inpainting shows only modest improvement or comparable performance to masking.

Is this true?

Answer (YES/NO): NO